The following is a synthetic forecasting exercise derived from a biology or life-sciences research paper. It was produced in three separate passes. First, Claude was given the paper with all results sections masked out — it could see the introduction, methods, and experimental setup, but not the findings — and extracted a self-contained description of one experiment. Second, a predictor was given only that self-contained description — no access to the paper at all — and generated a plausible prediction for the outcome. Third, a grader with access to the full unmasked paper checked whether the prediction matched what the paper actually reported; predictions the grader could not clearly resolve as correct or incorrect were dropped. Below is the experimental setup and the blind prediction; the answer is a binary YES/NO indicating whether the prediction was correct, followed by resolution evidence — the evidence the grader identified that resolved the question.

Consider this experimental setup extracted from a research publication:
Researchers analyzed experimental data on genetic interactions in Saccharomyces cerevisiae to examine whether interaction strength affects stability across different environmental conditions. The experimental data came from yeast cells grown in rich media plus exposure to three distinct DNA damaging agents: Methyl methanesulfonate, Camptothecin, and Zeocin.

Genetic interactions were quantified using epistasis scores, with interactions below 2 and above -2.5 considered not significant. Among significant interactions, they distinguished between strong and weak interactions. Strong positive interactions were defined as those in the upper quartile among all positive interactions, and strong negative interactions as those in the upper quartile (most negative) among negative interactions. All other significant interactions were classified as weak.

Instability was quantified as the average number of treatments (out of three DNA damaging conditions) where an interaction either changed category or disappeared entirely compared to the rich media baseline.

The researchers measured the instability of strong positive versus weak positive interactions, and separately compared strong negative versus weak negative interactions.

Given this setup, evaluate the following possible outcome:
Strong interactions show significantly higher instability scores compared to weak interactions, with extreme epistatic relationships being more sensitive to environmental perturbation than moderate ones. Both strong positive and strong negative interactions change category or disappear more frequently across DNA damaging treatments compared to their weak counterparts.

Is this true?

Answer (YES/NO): NO